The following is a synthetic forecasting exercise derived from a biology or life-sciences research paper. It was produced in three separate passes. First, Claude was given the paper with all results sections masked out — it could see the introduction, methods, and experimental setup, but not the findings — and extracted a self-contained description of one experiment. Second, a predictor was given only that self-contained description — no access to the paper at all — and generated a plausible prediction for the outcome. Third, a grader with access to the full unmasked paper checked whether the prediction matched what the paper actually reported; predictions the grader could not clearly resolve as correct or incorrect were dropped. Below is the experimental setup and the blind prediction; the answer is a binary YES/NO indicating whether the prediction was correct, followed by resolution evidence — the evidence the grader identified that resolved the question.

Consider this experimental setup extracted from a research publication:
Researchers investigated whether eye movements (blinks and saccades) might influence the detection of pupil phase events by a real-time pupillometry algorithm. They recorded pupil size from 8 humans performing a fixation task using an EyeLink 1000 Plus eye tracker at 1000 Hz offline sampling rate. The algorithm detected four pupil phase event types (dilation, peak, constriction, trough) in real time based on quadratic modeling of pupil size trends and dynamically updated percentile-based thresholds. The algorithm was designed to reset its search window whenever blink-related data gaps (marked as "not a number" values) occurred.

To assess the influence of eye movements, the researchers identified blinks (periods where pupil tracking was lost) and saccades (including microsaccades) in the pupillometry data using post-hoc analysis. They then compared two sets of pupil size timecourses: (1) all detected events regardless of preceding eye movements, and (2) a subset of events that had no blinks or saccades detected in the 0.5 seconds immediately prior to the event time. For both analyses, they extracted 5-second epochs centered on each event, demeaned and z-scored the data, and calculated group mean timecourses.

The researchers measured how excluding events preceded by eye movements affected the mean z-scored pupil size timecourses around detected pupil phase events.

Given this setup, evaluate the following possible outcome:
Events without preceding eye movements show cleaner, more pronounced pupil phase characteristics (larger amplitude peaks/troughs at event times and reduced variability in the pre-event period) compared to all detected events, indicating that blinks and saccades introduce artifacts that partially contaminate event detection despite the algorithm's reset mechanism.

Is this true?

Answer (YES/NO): NO